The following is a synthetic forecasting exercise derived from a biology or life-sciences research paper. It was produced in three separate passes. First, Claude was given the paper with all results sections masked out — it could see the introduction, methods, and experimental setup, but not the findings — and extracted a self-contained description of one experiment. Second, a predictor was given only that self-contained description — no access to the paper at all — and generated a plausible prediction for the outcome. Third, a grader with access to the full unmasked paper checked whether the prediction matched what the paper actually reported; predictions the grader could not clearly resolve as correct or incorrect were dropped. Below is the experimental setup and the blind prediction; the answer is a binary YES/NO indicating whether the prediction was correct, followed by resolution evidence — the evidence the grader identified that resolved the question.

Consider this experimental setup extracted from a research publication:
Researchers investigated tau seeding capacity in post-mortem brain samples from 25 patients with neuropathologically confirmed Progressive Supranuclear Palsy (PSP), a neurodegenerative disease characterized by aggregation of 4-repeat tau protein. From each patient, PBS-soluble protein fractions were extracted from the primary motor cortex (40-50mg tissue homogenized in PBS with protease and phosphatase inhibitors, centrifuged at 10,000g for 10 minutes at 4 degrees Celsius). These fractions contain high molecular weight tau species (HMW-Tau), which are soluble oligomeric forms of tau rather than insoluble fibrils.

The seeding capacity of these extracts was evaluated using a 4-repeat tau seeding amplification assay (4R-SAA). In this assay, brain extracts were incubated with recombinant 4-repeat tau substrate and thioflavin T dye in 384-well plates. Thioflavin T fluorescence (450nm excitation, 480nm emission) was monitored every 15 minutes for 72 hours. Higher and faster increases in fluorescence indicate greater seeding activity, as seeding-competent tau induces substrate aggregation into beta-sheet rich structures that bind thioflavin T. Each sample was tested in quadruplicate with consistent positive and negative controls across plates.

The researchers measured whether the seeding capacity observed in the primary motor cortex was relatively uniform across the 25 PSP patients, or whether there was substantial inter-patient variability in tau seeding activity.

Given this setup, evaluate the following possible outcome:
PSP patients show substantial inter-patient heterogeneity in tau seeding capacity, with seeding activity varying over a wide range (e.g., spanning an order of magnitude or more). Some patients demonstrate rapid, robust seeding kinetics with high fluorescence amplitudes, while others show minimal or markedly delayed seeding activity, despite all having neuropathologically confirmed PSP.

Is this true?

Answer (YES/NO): YES